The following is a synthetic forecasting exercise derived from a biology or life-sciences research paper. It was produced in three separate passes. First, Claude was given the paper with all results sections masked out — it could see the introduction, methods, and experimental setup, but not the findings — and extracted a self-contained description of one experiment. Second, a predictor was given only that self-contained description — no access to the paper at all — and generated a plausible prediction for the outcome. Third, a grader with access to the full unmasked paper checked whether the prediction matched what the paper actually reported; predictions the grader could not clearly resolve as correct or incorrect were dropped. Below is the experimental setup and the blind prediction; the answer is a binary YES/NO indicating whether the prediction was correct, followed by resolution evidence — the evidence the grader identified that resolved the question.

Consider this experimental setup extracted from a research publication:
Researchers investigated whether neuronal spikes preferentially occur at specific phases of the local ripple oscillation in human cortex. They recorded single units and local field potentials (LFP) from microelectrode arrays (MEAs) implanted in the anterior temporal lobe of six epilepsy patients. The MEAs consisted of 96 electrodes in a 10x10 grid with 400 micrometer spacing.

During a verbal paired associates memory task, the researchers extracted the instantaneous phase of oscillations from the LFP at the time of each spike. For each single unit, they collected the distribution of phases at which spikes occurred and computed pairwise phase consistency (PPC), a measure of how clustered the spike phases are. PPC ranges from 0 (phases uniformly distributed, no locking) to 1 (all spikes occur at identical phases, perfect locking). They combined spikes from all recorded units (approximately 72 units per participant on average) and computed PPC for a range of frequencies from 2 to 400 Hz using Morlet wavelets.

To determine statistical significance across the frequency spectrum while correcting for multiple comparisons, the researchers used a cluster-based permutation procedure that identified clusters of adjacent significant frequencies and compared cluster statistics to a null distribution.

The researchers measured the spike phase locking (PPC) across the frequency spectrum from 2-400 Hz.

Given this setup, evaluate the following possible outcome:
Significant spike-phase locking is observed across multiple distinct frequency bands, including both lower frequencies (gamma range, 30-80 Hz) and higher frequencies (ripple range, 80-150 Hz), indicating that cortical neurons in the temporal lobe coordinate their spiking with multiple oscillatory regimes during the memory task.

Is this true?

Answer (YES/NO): NO